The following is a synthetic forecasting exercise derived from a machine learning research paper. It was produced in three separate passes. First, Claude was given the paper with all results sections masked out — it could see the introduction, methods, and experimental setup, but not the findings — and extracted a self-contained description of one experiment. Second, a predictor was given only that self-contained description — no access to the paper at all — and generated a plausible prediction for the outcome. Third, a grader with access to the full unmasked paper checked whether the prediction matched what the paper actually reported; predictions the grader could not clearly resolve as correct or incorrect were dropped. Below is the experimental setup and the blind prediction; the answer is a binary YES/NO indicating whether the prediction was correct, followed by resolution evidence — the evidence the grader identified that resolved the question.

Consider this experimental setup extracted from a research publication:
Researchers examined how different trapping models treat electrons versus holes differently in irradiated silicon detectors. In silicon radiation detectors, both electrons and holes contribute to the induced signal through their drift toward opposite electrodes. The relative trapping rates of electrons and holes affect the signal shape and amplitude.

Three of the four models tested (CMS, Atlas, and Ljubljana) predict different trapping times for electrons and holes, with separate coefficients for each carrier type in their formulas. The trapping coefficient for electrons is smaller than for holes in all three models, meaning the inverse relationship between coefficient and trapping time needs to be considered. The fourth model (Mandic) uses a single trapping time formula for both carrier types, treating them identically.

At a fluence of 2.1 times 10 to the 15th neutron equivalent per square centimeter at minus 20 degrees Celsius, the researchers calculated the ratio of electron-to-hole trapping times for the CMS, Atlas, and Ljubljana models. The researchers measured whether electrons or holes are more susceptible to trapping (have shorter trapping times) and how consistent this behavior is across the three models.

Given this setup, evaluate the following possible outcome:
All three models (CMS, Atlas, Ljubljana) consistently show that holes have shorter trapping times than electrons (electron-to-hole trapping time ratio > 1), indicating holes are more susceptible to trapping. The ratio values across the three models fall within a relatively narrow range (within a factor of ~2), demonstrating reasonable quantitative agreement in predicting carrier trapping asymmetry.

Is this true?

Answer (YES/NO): NO